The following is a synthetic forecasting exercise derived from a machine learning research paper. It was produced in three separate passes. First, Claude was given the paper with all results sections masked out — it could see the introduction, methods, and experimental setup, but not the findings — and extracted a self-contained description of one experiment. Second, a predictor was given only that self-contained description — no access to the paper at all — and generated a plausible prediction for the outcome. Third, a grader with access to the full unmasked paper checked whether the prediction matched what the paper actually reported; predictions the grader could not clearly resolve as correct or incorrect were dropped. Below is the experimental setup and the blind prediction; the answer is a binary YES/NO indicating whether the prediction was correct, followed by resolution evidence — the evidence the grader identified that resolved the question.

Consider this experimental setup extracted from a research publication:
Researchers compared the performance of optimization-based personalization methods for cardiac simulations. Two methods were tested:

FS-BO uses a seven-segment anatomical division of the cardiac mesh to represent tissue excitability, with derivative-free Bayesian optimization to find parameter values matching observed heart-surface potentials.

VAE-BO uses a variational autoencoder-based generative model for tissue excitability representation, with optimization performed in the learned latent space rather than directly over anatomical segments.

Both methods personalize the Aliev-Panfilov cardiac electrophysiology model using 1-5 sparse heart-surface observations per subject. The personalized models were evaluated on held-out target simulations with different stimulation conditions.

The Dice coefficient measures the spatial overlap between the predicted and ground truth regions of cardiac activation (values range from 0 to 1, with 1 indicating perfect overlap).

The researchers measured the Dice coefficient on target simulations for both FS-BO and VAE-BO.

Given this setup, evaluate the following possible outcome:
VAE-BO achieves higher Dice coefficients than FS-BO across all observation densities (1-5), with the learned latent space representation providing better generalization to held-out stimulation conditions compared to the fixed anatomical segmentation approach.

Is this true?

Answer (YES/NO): NO